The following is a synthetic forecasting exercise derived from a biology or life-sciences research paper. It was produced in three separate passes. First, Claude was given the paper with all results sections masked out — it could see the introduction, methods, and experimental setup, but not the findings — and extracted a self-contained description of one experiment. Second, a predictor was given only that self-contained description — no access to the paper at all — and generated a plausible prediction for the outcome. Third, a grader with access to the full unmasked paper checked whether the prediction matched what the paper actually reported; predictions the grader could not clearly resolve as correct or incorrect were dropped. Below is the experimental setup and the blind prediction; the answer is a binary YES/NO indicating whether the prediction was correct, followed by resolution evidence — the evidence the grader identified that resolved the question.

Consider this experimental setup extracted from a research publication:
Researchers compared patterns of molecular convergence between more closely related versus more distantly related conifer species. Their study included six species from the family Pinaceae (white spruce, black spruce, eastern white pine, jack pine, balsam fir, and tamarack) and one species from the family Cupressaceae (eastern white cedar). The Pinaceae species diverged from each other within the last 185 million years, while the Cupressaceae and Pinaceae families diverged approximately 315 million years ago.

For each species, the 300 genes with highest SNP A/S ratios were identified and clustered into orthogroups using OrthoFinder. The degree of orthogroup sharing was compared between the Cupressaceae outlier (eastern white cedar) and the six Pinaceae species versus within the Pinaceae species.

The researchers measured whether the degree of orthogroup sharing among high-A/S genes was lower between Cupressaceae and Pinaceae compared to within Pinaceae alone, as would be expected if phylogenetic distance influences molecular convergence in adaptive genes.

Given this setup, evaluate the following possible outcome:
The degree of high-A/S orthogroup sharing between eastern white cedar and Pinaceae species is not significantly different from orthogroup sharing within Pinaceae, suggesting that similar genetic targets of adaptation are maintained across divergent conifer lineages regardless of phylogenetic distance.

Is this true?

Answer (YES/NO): NO